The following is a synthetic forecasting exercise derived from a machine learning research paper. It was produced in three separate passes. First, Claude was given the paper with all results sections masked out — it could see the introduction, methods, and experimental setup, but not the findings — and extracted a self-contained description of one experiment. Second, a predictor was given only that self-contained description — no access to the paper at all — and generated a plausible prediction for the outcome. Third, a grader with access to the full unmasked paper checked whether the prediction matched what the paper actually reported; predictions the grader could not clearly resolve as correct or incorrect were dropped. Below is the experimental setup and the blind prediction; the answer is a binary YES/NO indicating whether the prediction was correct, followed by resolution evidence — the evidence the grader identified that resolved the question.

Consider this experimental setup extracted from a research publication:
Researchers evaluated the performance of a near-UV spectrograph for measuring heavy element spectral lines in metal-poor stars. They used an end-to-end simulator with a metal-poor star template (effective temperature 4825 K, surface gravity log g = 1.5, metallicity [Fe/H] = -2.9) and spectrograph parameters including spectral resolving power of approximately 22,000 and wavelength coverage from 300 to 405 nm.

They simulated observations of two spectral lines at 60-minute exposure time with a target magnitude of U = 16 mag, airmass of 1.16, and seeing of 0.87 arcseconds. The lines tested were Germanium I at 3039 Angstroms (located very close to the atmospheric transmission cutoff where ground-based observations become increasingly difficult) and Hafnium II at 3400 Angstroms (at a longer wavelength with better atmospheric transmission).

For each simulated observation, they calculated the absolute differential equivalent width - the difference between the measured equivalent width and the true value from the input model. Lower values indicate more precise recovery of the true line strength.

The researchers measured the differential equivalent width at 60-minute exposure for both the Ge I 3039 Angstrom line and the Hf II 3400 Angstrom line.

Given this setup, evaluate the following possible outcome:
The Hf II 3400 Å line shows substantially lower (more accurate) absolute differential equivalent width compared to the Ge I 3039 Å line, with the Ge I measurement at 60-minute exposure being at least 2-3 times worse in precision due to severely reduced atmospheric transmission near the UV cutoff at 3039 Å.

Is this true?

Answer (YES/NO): NO